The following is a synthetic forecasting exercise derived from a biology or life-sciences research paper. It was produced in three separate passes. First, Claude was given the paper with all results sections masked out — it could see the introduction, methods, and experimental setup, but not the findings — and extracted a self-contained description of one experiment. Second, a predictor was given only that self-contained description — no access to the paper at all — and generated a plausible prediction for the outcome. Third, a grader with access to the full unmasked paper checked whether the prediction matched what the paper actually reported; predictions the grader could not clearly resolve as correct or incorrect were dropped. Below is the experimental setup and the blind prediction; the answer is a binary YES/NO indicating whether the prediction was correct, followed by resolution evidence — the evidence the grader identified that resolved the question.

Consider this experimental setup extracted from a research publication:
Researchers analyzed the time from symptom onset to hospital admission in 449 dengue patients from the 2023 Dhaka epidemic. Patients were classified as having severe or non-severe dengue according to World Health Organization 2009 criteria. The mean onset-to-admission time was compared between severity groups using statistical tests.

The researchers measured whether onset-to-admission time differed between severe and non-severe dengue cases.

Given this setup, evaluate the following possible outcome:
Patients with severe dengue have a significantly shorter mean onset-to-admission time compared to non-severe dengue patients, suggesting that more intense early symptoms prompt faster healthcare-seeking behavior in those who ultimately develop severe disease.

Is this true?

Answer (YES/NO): NO